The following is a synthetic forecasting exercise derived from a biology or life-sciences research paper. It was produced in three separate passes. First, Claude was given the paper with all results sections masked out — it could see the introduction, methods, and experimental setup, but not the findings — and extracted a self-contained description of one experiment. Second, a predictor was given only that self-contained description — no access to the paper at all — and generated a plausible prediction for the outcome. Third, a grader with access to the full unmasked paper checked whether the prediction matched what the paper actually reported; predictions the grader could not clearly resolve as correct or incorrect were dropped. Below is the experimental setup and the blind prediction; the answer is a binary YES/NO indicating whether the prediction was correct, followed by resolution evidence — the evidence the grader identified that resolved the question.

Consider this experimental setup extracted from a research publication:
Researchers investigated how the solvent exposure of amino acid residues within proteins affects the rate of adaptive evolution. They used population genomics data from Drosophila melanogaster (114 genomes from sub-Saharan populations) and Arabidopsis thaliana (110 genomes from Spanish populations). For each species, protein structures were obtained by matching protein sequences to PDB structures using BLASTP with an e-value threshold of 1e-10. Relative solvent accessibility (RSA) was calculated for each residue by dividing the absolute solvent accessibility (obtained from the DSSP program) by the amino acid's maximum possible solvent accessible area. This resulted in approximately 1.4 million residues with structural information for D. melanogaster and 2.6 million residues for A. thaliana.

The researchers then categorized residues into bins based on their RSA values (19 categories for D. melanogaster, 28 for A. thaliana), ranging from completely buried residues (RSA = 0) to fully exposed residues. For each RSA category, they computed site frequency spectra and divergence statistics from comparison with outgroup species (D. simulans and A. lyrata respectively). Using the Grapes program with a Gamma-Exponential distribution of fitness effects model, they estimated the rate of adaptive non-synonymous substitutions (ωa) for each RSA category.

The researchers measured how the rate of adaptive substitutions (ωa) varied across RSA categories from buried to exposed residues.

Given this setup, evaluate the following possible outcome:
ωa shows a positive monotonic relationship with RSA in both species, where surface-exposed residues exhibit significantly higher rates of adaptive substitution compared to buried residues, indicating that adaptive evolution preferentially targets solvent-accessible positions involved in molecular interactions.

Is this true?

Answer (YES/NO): YES